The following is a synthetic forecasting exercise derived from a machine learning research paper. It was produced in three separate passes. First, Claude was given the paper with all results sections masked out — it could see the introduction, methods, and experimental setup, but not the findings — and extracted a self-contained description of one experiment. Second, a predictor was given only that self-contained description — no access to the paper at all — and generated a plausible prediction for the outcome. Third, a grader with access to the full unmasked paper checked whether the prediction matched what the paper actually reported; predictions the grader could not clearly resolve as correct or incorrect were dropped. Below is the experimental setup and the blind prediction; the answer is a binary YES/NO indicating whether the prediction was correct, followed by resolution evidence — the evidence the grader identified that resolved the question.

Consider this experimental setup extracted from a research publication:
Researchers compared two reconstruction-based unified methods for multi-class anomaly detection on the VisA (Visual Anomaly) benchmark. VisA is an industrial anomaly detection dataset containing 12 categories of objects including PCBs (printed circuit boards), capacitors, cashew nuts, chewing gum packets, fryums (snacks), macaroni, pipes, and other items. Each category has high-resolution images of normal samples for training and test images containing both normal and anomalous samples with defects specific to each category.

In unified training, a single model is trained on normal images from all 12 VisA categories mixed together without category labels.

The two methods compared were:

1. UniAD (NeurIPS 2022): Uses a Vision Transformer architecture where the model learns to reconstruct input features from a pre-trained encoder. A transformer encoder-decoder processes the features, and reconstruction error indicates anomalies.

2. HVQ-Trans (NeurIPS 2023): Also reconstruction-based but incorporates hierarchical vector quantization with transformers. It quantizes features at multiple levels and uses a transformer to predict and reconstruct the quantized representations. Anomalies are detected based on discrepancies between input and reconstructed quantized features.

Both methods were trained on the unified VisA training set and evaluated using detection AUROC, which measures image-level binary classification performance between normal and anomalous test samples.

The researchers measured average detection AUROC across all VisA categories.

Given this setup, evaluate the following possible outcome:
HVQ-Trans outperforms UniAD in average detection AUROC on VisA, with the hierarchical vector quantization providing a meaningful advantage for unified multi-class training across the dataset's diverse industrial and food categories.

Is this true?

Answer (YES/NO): YES